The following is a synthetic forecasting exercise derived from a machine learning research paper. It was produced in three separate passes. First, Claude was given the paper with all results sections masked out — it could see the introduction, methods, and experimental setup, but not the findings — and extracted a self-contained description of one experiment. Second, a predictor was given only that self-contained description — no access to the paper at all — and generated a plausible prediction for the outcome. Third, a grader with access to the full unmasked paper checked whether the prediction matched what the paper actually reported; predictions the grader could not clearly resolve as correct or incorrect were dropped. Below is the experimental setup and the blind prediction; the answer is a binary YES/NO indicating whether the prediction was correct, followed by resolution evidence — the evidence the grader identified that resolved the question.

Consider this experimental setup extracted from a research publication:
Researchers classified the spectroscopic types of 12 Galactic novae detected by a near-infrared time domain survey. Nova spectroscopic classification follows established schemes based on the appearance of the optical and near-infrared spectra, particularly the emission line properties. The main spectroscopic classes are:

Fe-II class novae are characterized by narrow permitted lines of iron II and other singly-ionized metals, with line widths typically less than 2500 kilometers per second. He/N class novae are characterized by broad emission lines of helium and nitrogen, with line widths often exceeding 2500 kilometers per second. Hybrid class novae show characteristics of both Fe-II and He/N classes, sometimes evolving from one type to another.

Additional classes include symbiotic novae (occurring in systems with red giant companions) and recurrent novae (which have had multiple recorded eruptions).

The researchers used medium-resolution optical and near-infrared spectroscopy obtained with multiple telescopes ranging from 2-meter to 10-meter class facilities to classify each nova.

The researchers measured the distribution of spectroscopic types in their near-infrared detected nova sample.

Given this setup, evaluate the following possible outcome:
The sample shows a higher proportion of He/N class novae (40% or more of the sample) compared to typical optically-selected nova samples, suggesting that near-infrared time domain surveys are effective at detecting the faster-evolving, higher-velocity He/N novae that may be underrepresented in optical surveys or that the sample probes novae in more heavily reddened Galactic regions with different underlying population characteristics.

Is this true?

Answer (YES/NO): NO